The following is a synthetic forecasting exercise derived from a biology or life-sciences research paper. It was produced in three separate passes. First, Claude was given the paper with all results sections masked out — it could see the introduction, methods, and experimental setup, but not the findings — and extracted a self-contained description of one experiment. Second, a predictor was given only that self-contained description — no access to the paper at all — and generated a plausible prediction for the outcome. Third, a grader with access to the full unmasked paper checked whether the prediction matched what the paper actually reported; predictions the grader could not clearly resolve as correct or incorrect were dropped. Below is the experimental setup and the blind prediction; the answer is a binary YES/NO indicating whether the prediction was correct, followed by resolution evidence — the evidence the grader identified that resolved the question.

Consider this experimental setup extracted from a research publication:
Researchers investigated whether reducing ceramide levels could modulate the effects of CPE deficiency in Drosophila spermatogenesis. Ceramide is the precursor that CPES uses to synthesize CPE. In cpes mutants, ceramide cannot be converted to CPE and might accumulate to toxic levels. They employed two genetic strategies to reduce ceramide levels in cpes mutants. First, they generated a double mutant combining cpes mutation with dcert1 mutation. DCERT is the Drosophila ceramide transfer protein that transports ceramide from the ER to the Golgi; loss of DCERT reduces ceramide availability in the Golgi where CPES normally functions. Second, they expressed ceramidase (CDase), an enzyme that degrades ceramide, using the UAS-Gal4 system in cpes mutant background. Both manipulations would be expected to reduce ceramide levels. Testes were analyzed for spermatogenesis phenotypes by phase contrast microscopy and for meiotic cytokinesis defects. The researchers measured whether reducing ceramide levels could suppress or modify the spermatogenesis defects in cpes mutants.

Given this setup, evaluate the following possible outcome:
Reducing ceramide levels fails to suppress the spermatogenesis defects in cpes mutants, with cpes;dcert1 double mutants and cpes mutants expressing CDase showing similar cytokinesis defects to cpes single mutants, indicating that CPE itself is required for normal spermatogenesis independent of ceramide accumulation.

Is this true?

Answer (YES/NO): YES